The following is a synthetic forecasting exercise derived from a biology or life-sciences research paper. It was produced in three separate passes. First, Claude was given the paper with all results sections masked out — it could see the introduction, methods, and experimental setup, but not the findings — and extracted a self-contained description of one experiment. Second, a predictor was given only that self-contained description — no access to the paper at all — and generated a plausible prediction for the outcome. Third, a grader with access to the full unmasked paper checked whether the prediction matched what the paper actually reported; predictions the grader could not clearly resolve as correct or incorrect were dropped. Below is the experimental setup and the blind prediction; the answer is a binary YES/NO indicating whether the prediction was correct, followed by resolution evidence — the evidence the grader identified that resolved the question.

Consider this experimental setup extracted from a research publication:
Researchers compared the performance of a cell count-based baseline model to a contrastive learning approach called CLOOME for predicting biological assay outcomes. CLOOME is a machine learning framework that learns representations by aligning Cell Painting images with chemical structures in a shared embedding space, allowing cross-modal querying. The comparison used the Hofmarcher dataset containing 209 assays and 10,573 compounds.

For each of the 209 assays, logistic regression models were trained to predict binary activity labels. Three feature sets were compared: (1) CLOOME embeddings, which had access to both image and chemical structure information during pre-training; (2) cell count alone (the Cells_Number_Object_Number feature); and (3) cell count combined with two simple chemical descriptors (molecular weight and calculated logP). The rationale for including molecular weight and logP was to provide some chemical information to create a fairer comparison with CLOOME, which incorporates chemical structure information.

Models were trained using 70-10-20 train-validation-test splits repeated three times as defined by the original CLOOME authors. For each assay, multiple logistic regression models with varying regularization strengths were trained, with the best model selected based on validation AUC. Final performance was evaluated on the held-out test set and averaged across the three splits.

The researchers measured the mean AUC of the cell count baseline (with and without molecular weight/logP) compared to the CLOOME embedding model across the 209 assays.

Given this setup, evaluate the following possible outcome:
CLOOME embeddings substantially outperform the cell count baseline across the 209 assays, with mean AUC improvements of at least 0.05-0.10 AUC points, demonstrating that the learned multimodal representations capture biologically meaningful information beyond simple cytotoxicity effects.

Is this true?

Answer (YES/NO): NO